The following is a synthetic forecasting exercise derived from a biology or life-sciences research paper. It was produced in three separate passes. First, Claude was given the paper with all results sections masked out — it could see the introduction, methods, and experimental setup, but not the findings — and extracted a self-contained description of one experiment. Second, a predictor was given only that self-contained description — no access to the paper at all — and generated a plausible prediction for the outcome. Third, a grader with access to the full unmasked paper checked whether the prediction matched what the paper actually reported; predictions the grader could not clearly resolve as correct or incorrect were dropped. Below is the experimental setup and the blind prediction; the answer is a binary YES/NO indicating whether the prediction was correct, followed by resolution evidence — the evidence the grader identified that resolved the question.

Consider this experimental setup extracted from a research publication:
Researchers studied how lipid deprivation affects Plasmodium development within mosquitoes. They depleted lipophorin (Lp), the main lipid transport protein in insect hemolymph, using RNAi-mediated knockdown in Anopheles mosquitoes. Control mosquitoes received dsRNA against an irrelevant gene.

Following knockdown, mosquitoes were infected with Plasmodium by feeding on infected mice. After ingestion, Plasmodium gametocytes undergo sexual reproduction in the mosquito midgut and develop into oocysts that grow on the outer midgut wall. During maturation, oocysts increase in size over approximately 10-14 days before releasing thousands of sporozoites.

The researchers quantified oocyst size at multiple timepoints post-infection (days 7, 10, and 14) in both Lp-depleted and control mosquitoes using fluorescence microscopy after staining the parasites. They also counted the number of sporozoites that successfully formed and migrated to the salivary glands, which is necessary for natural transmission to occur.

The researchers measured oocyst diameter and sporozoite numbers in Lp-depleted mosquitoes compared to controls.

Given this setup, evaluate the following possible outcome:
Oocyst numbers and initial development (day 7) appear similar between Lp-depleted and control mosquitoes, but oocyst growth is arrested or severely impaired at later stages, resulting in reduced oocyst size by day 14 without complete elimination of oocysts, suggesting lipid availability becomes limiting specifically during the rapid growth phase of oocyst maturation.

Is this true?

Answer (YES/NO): NO